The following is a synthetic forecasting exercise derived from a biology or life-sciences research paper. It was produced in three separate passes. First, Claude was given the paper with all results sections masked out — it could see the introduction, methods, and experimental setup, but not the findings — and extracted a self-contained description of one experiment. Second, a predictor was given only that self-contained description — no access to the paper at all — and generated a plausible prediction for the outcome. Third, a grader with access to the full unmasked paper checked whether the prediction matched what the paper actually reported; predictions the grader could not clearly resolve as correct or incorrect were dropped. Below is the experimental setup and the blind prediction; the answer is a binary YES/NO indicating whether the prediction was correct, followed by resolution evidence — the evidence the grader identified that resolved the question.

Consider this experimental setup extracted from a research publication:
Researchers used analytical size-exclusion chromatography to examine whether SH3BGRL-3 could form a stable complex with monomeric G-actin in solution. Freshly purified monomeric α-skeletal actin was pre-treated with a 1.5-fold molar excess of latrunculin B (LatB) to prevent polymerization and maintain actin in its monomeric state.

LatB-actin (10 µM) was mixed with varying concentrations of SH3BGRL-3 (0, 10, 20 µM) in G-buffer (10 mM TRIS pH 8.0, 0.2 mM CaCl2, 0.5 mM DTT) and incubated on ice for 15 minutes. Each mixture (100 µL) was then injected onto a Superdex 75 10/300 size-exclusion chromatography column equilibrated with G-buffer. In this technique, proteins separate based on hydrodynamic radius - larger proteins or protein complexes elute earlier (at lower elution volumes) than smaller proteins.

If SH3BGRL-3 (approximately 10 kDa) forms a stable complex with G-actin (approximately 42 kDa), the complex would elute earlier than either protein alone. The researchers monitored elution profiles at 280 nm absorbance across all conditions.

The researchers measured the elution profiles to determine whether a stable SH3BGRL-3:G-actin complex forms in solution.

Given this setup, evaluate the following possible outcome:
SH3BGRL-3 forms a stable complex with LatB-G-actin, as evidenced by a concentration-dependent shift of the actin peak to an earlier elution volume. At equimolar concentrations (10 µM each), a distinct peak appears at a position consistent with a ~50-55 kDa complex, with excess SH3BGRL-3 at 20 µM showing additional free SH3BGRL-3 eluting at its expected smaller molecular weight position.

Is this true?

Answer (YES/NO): NO